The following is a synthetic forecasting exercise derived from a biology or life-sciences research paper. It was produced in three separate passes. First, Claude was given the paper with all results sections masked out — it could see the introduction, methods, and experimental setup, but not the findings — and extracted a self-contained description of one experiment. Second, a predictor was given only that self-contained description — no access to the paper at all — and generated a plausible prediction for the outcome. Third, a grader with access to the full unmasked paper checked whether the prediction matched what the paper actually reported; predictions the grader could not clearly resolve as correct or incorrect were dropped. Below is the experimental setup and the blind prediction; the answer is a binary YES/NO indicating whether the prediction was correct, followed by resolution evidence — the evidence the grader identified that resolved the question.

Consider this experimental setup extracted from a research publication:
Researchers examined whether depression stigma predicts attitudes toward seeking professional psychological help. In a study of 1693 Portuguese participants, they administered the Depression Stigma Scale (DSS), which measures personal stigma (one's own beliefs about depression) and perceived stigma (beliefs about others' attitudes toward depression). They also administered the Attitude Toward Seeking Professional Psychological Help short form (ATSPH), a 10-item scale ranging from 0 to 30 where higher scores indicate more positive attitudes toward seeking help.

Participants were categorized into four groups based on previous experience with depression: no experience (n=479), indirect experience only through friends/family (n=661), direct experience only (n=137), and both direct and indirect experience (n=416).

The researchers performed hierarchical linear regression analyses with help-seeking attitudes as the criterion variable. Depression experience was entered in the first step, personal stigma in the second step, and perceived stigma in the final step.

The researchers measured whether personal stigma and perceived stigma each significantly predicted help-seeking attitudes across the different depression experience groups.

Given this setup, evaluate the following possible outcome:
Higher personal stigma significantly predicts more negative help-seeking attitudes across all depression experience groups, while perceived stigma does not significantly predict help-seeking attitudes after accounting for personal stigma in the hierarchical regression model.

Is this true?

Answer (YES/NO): NO